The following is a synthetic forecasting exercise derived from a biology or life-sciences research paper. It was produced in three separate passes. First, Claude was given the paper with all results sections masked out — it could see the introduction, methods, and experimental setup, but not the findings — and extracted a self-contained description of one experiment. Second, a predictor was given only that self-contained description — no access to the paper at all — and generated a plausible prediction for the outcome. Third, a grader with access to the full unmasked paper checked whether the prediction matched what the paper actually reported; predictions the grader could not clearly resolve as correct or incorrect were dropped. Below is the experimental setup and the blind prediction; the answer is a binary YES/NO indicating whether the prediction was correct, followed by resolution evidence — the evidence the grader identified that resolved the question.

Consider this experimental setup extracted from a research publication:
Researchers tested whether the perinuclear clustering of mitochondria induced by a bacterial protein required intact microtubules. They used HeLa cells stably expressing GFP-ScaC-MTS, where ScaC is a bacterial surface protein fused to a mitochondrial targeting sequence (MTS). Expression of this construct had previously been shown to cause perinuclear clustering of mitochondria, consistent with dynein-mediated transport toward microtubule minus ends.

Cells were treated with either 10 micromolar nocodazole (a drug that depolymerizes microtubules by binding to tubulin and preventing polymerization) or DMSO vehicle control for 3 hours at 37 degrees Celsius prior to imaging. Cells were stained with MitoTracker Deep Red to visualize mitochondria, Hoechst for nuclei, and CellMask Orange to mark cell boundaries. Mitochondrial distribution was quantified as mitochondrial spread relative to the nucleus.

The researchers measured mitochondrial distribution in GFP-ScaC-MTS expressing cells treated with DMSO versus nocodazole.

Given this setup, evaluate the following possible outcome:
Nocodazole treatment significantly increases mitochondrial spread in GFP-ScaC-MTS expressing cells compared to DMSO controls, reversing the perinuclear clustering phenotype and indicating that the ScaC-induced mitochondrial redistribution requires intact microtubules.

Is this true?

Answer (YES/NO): YES